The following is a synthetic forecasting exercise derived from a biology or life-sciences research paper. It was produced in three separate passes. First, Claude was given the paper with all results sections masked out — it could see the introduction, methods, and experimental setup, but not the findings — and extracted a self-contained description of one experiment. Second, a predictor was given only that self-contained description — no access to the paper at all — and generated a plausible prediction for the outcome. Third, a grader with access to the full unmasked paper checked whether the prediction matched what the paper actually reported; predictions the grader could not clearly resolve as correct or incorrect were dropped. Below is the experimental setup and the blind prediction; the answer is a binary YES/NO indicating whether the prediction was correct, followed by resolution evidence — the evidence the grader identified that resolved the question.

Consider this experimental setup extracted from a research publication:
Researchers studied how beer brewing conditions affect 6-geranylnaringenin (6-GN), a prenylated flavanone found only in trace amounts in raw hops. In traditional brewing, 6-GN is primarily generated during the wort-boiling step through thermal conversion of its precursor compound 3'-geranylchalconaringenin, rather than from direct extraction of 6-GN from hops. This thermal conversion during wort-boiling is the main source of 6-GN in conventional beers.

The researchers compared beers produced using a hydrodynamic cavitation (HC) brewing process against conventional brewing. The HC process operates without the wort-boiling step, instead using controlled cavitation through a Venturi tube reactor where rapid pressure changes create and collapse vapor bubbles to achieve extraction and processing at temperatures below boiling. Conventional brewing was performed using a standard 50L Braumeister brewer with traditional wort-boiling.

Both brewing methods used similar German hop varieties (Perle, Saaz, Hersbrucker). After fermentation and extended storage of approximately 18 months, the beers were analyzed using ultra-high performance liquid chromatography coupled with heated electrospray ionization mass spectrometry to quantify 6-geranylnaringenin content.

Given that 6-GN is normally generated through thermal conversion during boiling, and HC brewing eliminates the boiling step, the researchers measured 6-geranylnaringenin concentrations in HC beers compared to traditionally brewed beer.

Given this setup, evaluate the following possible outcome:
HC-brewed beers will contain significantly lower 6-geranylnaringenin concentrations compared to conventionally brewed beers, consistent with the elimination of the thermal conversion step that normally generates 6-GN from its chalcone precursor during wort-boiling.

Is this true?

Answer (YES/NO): NO